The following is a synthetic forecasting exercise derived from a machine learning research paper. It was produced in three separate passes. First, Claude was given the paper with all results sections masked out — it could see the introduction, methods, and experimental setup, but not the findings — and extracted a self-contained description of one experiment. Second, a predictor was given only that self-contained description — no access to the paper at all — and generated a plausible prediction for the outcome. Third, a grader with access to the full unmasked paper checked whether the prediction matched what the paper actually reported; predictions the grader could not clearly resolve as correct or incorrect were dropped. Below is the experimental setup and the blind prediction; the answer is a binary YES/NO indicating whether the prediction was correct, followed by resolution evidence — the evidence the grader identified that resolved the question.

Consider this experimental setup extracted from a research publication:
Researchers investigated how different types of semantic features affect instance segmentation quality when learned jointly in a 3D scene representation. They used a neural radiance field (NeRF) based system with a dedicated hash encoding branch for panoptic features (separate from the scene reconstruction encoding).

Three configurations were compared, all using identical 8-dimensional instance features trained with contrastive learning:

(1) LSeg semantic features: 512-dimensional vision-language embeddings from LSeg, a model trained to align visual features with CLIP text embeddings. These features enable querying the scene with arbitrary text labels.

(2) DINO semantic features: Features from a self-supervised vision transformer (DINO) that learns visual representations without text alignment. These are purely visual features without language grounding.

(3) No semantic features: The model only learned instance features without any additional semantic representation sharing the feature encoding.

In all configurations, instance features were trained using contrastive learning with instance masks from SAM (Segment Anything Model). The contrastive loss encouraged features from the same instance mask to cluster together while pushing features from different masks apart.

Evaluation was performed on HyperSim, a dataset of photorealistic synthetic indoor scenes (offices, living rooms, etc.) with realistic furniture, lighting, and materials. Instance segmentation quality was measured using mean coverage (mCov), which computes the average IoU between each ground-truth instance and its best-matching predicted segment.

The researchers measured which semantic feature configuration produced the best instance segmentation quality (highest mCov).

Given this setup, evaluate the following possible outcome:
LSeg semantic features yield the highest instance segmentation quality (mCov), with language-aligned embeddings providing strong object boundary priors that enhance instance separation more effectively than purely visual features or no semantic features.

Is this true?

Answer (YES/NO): NO